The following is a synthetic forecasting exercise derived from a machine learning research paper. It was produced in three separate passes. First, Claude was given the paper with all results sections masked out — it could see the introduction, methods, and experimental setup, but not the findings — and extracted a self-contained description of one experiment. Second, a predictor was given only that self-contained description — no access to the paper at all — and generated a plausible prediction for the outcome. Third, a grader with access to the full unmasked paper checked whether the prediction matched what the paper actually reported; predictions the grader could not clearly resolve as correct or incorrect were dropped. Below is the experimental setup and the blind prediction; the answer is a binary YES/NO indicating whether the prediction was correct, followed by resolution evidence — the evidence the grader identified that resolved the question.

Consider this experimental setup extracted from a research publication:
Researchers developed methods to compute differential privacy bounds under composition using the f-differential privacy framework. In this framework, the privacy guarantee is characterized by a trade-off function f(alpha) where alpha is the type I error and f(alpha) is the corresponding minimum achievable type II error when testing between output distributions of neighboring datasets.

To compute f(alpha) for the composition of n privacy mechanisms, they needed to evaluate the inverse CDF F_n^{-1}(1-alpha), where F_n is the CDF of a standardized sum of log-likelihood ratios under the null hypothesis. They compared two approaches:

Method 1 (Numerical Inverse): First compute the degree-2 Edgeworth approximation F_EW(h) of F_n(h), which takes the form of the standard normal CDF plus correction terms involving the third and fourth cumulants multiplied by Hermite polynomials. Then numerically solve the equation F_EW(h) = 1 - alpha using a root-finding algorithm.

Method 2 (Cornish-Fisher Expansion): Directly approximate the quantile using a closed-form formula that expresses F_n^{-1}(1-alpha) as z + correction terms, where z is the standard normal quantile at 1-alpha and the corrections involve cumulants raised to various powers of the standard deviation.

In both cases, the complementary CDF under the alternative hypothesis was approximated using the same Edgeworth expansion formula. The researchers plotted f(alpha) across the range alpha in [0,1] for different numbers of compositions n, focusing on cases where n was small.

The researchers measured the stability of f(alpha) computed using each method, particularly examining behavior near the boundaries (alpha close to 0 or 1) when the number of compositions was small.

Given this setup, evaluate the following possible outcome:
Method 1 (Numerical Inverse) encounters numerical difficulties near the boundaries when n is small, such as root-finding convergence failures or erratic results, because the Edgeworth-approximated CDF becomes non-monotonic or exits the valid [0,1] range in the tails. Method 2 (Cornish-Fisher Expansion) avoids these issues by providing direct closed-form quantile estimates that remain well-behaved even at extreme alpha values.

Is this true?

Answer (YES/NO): NO